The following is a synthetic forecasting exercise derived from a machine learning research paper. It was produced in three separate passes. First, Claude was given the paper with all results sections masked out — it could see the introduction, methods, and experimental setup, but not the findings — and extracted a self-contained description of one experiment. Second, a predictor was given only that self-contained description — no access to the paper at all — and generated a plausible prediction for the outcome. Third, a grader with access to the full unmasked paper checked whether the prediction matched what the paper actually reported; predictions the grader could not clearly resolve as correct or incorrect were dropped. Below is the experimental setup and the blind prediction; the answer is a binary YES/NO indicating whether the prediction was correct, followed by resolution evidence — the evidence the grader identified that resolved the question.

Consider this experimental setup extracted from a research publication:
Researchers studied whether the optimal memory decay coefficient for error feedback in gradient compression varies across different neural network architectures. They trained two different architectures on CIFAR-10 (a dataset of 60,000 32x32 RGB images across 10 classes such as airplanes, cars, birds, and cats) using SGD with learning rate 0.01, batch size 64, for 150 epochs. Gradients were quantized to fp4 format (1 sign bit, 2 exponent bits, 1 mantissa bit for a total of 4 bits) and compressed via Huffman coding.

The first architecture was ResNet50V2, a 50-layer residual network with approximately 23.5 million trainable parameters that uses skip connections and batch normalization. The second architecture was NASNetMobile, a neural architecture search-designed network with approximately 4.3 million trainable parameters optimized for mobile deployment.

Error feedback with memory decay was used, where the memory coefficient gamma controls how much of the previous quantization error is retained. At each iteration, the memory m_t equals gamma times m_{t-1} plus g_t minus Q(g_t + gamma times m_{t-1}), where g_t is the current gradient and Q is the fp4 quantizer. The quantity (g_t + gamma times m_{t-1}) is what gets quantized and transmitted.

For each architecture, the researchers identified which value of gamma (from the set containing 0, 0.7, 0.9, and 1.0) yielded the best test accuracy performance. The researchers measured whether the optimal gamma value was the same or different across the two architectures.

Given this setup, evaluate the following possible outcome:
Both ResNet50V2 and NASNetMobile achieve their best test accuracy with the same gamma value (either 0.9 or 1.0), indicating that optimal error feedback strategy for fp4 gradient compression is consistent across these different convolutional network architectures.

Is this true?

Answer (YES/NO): NO